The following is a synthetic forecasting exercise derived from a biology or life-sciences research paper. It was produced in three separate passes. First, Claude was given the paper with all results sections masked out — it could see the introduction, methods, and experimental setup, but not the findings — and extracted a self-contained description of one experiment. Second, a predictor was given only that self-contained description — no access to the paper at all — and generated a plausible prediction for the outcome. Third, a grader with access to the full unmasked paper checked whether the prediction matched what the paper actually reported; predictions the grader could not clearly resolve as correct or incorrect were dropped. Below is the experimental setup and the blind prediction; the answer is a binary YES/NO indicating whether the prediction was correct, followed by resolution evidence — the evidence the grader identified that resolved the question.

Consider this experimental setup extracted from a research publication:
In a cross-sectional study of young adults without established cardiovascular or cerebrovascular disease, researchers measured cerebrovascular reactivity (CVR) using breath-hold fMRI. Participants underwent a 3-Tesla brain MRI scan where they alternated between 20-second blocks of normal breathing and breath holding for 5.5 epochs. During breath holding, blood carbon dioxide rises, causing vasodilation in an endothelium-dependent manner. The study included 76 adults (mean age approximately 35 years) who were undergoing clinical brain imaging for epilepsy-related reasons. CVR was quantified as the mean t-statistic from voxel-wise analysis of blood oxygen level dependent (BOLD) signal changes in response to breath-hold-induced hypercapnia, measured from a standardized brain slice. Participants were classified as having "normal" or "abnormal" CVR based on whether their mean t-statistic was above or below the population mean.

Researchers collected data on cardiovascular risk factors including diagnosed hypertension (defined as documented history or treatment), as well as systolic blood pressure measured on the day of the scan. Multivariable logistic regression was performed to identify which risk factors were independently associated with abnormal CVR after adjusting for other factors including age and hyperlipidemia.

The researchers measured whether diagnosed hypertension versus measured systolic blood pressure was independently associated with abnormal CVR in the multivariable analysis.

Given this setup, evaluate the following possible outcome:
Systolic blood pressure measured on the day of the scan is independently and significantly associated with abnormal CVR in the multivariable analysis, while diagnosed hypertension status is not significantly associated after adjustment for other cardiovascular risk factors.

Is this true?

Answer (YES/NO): YES